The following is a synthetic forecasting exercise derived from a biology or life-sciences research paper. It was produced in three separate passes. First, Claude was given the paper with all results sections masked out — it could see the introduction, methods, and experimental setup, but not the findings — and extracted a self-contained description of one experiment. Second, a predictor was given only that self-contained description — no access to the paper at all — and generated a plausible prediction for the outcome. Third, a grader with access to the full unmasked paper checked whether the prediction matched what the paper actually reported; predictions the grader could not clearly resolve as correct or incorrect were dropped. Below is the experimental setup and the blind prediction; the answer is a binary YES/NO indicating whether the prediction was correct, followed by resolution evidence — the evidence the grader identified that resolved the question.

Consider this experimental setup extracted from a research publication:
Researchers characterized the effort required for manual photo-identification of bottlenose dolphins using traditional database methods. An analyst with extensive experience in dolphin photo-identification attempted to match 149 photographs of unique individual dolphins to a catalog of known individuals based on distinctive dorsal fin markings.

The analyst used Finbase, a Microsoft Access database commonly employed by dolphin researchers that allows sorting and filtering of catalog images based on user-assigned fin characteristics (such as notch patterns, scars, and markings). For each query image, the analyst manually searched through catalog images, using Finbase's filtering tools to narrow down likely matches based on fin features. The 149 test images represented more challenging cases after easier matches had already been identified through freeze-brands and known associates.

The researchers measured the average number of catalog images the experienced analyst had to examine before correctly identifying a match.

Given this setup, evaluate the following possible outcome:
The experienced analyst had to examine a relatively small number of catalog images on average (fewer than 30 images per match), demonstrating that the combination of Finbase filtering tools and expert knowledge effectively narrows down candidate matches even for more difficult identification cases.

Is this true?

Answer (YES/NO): NO